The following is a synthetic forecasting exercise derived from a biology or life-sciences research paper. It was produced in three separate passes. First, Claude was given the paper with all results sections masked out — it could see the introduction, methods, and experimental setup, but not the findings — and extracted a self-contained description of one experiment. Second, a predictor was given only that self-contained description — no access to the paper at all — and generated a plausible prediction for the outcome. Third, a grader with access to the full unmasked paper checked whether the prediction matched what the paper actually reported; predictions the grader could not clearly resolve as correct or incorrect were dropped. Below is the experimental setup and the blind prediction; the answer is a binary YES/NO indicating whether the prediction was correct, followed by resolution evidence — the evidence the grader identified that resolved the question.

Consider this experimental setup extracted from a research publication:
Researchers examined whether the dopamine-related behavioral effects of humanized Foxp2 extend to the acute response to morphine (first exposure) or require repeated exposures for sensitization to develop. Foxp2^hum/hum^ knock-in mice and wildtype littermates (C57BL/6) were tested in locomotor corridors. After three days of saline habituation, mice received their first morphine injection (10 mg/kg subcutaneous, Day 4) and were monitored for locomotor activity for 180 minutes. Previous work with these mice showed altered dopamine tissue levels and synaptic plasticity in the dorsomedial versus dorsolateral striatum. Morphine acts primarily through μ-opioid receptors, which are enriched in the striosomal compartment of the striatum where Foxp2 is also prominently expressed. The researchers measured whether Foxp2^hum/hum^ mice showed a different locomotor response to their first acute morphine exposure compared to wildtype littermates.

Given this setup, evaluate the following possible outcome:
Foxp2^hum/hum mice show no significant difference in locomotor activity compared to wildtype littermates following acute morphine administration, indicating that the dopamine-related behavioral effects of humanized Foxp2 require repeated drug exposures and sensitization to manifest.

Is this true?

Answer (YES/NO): YES